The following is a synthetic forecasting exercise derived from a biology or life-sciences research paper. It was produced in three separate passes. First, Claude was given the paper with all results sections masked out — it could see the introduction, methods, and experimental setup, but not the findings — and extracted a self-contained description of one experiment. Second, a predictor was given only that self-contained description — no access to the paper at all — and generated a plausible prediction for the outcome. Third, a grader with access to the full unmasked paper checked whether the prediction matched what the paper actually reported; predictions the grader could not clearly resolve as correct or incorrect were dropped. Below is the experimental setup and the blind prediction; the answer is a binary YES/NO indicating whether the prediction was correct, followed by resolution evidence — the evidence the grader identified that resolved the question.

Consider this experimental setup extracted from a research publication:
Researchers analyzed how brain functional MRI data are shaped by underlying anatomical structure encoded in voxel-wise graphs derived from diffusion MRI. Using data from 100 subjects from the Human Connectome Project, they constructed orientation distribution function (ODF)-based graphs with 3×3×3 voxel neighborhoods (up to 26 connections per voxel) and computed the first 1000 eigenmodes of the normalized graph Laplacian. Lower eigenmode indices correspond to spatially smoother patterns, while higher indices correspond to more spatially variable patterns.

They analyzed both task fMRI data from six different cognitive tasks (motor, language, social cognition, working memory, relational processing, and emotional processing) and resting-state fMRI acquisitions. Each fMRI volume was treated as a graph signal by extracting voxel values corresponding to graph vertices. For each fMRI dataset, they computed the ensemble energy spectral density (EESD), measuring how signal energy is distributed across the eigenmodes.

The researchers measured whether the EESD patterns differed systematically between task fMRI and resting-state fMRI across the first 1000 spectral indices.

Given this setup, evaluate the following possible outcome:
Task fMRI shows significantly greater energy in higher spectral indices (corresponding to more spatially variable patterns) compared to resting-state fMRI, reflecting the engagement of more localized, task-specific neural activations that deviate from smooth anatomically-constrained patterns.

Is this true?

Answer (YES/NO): NO